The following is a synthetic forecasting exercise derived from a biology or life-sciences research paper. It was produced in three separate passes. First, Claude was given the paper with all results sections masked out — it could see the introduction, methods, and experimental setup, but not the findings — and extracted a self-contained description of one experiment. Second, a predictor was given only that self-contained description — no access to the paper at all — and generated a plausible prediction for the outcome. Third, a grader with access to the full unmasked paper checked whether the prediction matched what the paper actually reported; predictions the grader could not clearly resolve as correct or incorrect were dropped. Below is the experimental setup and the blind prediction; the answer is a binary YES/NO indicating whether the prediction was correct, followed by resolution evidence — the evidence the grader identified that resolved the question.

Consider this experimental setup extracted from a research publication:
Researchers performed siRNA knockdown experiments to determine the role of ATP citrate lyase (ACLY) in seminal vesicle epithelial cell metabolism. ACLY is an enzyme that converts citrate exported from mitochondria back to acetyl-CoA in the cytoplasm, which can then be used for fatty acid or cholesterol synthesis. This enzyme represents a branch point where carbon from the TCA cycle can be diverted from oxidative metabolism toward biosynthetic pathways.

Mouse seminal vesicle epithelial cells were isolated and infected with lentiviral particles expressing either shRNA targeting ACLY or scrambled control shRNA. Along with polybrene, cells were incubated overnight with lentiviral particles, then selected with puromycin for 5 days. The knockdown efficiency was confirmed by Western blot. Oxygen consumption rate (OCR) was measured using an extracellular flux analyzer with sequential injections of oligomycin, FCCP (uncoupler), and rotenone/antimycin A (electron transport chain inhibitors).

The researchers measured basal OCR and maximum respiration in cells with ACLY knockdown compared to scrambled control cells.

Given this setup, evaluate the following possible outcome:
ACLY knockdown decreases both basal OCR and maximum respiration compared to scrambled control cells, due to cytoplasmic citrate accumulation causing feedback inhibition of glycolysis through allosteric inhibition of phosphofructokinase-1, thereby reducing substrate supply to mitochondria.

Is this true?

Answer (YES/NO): NO